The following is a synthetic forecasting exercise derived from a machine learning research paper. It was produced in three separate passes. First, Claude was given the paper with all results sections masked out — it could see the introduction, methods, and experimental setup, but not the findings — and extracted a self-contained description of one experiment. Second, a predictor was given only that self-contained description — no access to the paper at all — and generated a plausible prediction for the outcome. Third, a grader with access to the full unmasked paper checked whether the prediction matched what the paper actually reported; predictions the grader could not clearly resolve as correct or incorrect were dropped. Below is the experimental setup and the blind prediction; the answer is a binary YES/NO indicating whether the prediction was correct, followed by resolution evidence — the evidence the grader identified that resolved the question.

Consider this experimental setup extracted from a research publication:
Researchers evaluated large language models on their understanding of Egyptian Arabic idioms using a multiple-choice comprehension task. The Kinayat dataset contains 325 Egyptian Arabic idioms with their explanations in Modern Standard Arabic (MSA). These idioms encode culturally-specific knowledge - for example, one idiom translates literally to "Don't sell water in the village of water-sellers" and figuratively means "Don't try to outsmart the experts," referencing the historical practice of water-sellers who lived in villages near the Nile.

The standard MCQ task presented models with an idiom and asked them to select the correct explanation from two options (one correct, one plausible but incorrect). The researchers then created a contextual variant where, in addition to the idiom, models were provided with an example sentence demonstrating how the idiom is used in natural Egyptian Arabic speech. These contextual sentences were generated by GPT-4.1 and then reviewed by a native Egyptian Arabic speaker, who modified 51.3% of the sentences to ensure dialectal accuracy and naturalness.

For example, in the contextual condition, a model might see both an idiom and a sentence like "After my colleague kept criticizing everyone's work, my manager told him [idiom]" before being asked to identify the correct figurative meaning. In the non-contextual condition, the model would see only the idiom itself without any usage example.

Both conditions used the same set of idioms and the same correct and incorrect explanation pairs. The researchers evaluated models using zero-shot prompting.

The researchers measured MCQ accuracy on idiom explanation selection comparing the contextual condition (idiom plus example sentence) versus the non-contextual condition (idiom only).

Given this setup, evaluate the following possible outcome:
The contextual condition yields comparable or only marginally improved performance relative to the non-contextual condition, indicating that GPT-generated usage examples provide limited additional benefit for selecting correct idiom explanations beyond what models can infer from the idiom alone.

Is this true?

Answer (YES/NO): NO